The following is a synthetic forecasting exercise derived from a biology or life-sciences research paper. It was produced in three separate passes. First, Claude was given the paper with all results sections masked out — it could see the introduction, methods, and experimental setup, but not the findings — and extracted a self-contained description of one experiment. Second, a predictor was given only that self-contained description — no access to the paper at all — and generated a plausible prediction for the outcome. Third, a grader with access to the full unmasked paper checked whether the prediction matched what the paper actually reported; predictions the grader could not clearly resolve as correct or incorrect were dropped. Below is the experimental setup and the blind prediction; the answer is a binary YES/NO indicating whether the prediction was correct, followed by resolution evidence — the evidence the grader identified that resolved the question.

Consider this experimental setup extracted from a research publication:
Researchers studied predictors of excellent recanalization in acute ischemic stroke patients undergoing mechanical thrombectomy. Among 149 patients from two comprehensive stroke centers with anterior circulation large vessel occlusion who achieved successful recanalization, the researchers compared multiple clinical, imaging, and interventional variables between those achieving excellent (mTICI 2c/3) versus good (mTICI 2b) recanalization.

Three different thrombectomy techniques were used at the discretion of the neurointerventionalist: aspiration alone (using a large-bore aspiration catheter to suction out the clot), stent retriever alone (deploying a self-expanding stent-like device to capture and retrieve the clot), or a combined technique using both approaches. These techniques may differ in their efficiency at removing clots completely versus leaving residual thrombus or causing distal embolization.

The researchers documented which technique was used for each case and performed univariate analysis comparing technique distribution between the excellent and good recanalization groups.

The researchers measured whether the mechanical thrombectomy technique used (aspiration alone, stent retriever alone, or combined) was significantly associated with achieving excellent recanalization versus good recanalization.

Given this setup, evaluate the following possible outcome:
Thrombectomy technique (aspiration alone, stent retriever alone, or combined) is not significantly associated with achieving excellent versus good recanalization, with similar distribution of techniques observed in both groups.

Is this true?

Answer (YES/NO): NO